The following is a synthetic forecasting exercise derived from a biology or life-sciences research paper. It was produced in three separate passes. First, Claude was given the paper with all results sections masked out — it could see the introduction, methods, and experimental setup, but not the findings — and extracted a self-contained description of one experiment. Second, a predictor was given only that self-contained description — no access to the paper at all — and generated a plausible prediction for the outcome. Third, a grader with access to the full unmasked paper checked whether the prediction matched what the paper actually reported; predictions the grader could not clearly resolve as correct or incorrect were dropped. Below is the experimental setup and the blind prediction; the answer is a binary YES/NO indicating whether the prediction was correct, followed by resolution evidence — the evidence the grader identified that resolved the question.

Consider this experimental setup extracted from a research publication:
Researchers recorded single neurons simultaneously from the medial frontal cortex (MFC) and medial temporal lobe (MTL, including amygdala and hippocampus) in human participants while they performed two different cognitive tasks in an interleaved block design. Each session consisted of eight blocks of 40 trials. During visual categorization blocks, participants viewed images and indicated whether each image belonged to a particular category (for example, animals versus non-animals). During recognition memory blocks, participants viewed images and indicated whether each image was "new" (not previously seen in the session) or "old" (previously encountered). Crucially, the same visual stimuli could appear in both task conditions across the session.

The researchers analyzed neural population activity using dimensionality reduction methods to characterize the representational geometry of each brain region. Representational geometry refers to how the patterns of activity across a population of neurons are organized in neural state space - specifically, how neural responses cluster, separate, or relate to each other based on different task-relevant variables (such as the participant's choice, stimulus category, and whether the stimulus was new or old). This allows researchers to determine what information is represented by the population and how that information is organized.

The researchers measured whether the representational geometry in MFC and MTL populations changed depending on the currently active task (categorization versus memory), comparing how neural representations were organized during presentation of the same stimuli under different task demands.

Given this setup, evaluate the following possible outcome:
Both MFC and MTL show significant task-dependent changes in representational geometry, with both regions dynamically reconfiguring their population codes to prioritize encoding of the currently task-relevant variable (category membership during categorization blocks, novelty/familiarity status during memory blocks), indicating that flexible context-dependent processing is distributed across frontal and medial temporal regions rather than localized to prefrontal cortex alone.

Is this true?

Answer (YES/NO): NO